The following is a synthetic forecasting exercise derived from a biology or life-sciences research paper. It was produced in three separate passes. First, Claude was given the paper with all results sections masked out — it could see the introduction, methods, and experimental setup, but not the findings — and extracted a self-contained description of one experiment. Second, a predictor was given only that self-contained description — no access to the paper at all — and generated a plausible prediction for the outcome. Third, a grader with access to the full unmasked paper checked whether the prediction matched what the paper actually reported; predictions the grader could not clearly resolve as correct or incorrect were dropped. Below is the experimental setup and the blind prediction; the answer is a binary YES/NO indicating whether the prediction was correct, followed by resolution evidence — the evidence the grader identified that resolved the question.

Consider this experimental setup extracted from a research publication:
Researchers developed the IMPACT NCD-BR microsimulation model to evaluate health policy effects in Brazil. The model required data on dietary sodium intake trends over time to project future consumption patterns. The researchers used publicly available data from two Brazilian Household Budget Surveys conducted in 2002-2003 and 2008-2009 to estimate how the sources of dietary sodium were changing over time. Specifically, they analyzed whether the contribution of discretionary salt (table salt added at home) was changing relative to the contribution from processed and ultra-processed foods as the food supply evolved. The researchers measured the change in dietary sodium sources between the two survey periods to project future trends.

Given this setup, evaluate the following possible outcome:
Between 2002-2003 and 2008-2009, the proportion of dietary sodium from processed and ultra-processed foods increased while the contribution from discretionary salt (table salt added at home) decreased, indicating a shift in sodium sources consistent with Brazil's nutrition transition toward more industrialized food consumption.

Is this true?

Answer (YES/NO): YES